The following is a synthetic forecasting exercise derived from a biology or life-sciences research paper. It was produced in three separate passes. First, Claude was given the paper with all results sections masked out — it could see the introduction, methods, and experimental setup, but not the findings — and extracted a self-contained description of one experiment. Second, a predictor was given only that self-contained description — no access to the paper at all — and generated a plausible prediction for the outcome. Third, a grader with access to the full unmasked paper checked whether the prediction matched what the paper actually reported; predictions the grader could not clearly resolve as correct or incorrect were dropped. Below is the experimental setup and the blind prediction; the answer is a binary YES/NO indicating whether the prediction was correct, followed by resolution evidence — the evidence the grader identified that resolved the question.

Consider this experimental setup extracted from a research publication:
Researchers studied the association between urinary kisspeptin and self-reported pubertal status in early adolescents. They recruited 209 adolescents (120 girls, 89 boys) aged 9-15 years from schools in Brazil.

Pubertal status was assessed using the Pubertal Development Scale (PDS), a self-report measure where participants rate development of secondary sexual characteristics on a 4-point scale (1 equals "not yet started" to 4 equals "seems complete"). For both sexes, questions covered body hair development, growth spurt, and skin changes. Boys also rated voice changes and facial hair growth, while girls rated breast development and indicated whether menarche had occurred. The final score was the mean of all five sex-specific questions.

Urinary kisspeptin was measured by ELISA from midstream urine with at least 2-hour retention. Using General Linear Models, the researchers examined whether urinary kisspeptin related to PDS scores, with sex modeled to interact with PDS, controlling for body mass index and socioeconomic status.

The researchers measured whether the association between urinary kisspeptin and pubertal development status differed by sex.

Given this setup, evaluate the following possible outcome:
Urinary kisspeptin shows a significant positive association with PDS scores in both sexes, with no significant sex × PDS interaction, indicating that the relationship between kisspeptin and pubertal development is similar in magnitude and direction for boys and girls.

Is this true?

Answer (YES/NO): NO